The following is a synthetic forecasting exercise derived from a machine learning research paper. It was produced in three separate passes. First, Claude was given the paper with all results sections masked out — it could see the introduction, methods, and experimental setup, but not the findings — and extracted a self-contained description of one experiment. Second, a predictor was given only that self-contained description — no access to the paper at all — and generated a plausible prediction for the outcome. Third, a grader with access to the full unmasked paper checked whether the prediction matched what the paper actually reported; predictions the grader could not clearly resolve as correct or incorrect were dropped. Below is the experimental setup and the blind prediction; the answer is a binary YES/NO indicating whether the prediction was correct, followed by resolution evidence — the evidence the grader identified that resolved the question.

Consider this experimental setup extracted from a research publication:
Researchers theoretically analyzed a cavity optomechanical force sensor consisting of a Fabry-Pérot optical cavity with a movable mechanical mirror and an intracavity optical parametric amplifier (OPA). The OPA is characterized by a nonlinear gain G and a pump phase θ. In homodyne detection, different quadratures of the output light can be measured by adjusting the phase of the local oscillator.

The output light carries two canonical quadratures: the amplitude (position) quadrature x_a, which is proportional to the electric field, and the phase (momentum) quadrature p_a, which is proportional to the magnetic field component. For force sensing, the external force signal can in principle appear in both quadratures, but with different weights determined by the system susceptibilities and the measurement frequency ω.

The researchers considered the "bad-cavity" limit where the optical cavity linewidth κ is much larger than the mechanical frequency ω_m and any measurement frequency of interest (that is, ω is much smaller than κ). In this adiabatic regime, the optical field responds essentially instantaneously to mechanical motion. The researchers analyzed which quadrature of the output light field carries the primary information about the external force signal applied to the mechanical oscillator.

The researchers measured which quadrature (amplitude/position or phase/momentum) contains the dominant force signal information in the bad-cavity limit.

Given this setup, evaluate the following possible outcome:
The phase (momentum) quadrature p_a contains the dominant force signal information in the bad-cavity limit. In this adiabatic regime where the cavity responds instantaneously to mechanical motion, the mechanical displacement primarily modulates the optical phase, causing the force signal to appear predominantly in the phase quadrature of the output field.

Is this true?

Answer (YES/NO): YES